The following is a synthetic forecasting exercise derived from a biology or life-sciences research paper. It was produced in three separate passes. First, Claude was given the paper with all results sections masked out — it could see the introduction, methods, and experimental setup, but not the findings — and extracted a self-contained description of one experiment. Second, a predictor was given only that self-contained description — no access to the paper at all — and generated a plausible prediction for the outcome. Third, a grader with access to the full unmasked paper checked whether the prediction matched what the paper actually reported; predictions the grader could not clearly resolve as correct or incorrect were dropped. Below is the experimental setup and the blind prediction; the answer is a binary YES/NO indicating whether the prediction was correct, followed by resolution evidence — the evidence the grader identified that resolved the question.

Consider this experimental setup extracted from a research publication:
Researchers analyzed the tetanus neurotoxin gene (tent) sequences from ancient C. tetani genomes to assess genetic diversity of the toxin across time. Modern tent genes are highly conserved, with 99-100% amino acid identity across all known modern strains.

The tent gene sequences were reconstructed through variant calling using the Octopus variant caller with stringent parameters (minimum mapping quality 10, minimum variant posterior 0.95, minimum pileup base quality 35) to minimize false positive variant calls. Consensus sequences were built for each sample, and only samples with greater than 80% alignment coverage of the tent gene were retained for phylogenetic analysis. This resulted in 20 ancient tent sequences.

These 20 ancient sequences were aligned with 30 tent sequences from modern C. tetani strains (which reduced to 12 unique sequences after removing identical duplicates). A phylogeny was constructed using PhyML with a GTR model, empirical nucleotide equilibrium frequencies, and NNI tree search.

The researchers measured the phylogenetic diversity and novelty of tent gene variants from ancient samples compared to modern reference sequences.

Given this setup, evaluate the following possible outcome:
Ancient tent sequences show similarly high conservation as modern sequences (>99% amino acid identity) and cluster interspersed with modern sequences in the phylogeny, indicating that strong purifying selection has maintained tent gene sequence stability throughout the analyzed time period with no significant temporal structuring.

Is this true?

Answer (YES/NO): NO